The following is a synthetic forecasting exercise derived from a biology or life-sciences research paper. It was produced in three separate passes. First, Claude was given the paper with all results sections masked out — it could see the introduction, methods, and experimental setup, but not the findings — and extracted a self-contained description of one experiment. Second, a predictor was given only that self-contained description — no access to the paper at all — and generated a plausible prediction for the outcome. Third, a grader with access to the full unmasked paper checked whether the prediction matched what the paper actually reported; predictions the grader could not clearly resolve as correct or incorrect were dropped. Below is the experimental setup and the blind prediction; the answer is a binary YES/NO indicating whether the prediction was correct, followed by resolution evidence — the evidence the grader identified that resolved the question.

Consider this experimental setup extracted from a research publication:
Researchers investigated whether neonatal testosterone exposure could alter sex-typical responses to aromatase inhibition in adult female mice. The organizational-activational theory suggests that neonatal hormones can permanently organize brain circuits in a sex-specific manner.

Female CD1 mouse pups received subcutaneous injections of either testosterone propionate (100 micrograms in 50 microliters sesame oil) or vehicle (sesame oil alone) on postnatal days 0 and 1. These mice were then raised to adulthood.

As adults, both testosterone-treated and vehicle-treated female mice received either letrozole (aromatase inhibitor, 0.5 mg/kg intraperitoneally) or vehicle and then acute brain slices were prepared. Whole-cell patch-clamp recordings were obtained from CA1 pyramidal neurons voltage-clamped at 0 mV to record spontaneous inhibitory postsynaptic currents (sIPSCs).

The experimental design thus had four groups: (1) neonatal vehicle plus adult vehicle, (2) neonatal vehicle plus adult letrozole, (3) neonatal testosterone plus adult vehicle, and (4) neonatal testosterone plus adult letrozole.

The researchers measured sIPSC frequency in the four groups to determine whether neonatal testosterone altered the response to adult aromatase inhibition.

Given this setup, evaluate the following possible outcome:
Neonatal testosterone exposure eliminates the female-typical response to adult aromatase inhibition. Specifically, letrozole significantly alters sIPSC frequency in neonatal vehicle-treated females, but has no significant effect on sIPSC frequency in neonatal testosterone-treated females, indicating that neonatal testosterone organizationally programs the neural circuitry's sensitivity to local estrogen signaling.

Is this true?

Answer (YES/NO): YES